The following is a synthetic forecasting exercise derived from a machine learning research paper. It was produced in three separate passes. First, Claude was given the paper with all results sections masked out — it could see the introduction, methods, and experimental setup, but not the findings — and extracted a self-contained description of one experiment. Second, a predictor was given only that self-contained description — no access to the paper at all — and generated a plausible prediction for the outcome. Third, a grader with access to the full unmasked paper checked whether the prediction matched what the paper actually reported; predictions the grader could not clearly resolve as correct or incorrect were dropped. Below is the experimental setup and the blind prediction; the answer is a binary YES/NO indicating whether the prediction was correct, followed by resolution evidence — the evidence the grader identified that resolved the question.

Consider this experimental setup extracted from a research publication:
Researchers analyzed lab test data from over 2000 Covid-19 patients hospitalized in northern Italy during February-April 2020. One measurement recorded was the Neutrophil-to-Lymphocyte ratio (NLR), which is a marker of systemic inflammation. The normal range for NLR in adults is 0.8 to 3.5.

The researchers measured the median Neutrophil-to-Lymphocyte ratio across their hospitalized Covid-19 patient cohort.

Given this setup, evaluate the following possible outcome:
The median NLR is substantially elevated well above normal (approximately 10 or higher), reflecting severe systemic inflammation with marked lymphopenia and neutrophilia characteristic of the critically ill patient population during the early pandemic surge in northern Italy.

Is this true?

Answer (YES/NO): NO